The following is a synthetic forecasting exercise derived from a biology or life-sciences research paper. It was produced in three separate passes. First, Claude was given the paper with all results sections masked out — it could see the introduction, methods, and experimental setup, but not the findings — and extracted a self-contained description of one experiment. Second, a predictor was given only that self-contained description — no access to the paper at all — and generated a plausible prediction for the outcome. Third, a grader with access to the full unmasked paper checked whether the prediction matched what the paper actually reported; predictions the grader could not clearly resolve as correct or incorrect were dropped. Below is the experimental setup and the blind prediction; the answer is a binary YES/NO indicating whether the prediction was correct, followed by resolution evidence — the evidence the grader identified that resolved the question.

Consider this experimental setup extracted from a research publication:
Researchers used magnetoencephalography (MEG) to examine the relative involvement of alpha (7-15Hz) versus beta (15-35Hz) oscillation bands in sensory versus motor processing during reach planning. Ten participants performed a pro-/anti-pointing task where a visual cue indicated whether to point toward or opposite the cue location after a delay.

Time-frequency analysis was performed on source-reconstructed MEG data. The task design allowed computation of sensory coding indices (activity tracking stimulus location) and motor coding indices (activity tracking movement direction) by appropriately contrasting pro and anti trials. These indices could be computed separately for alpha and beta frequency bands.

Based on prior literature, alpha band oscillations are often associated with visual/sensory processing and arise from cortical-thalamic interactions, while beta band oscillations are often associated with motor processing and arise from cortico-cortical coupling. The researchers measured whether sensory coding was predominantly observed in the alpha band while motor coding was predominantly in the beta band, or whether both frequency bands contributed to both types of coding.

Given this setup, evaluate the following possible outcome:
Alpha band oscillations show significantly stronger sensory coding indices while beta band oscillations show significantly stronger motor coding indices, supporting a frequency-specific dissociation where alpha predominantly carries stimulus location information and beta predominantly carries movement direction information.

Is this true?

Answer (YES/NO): NO